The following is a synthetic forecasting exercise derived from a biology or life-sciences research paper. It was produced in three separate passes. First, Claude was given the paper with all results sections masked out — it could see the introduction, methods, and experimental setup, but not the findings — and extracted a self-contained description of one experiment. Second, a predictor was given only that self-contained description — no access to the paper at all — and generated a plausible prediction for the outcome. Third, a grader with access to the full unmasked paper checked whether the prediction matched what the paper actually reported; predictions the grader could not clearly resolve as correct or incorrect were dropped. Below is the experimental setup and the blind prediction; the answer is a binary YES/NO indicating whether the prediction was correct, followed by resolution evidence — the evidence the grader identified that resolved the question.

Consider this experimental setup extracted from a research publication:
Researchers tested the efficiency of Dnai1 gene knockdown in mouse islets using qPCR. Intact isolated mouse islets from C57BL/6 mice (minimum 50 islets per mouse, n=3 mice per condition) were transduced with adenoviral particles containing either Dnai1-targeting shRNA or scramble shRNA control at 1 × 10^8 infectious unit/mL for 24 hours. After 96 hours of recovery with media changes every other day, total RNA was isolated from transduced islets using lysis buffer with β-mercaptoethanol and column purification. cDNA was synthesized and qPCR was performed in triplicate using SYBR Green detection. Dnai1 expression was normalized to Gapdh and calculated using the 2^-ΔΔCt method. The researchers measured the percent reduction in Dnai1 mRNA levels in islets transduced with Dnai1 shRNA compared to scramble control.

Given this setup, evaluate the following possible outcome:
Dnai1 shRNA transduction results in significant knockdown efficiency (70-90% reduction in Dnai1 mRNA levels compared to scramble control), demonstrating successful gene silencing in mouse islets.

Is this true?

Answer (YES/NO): NO